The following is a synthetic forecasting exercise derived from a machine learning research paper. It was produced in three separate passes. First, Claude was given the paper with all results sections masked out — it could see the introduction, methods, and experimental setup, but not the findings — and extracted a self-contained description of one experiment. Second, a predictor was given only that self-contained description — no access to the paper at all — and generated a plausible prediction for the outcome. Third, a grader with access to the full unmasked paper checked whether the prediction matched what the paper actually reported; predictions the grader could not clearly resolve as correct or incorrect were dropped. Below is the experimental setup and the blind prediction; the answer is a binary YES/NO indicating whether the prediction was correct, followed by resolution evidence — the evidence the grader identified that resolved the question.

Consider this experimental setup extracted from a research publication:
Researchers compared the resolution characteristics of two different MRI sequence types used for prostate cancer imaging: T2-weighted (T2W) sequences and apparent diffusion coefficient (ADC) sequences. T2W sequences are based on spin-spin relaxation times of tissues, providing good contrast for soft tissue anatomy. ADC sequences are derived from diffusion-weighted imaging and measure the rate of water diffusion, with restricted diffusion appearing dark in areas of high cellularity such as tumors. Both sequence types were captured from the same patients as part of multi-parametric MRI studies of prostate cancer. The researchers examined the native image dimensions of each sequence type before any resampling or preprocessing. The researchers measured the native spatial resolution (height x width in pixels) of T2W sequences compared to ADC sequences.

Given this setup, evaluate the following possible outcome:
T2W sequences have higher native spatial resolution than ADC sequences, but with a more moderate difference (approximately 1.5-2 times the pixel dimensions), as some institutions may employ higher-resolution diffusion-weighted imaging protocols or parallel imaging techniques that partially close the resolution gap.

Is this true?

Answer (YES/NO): NO